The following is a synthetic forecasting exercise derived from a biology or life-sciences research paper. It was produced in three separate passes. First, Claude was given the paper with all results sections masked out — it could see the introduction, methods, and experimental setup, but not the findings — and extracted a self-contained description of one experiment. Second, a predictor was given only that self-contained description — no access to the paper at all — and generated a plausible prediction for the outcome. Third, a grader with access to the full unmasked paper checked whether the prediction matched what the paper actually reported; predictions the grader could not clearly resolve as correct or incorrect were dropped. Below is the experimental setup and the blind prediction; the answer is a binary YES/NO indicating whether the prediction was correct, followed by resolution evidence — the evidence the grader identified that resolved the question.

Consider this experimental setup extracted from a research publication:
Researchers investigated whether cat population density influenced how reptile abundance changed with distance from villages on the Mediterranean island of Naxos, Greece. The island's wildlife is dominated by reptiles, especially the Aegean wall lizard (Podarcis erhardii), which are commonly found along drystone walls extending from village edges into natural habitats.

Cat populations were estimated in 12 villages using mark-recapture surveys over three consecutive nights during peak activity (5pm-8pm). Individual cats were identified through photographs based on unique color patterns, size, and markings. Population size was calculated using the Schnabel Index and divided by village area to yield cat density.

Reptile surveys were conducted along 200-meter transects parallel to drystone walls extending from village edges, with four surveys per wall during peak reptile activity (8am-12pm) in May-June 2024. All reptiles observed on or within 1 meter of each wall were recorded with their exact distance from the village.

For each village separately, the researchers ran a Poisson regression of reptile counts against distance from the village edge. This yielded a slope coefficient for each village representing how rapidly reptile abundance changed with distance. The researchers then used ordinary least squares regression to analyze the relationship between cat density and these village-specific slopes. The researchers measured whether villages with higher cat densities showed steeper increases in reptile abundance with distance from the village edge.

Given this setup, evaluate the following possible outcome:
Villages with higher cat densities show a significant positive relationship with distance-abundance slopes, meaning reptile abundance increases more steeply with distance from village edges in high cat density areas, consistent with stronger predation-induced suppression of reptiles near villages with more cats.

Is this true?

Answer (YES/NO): NO